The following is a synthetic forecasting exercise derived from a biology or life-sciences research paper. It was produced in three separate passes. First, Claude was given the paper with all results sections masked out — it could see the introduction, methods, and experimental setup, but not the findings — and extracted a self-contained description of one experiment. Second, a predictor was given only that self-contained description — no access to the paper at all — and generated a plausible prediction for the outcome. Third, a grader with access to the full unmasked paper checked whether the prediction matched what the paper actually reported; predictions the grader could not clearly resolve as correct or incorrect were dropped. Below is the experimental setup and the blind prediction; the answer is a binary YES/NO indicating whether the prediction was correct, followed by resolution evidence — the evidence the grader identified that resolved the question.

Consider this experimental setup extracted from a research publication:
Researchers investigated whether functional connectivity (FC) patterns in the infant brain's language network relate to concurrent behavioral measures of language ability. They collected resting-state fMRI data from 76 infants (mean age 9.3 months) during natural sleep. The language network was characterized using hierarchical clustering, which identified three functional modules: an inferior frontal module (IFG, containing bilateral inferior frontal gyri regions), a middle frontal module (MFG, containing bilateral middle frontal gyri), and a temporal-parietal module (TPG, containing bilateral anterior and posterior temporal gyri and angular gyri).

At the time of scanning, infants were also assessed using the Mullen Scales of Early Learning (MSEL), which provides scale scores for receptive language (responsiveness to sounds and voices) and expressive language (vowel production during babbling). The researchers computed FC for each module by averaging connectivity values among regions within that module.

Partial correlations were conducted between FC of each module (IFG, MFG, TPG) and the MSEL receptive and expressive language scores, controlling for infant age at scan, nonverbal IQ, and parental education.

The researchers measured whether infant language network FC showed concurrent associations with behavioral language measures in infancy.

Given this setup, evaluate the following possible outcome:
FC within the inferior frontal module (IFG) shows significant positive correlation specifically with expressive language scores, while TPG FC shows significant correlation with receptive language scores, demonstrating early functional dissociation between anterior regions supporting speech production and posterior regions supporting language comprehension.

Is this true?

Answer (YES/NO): NO